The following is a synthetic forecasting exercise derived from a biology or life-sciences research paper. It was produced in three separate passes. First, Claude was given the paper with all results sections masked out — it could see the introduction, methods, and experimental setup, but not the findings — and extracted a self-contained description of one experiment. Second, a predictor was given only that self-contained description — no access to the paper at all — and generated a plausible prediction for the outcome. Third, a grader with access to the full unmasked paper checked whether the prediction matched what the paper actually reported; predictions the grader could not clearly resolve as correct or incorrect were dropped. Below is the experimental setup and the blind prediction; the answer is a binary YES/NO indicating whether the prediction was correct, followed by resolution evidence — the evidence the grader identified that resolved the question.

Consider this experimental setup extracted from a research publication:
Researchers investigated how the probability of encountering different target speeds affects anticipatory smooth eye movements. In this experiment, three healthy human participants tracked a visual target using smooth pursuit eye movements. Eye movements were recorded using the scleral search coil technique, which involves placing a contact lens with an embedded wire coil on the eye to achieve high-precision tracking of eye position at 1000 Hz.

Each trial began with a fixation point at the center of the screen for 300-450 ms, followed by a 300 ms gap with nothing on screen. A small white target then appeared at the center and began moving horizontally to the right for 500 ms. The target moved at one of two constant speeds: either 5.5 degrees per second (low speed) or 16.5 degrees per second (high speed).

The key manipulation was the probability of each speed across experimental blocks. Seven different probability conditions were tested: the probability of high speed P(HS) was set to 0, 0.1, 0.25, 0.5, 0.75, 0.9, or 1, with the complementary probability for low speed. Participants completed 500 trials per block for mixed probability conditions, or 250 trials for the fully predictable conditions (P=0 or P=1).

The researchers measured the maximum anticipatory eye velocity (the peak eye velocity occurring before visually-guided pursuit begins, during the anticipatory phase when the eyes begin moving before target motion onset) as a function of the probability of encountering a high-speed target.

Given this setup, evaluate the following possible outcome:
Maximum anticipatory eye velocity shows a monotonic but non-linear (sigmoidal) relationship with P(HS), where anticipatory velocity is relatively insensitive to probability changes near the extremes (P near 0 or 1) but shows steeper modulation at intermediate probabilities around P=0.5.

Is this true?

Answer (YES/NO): NO